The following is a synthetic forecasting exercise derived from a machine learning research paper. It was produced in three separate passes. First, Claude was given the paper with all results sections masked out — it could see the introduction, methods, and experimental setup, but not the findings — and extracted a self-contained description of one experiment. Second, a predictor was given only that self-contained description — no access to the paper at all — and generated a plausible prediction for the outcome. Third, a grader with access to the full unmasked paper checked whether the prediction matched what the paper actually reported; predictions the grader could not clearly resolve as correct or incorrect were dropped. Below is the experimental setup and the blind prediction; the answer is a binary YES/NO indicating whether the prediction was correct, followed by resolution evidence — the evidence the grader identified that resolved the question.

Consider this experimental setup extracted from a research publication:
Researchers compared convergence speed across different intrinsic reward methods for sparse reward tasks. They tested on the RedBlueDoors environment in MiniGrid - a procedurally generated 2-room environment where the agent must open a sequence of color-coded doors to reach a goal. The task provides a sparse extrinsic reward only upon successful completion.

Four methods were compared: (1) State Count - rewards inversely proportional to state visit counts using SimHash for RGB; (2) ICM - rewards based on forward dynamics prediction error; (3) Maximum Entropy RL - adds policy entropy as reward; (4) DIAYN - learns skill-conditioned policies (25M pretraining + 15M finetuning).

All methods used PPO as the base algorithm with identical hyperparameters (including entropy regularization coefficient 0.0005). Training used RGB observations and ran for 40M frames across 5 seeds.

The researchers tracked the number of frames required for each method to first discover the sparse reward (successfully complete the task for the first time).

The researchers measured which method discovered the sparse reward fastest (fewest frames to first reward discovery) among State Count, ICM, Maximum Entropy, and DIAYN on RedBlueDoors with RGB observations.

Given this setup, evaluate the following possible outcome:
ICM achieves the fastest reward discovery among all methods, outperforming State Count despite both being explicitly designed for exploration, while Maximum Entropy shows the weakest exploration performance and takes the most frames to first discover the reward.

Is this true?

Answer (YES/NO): NO